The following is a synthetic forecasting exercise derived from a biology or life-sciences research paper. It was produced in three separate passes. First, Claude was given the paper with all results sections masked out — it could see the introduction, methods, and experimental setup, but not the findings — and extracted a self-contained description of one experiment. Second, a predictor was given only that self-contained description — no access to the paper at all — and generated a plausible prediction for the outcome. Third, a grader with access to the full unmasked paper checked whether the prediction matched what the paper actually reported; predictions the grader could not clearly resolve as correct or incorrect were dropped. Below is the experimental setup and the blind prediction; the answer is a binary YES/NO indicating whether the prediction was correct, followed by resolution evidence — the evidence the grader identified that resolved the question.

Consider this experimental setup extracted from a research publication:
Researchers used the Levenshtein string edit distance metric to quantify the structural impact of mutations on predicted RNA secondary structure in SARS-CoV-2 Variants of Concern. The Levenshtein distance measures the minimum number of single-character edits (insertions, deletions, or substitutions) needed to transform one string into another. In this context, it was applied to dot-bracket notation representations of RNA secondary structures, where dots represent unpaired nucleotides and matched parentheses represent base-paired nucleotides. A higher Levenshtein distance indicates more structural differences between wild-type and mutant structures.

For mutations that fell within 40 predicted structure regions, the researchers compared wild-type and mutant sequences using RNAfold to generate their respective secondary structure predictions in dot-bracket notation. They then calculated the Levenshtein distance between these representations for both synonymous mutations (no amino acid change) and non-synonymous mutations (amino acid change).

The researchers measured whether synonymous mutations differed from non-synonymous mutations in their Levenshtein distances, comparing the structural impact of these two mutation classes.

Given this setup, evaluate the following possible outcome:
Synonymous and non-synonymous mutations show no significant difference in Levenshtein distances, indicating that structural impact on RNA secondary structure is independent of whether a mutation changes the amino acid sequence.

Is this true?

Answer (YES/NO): YES